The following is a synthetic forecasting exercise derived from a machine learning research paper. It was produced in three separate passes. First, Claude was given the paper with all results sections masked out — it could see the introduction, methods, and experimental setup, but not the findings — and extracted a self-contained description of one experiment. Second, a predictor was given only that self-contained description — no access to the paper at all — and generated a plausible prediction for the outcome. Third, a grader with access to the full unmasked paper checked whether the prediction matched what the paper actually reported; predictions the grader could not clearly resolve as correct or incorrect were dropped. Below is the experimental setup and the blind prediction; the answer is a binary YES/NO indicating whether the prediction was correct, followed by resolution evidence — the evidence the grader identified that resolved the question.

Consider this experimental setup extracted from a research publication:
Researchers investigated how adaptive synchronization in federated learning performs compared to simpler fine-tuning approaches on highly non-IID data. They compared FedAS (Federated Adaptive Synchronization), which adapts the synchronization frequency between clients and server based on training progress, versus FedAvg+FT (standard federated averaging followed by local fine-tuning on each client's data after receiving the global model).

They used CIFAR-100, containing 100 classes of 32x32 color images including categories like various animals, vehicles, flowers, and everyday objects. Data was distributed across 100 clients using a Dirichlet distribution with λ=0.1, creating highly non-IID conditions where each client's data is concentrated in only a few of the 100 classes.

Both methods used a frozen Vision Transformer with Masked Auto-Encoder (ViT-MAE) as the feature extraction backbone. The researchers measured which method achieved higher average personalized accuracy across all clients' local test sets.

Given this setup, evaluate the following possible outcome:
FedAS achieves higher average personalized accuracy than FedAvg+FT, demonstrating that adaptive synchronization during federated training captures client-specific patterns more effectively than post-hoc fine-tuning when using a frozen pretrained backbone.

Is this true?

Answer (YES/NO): NO